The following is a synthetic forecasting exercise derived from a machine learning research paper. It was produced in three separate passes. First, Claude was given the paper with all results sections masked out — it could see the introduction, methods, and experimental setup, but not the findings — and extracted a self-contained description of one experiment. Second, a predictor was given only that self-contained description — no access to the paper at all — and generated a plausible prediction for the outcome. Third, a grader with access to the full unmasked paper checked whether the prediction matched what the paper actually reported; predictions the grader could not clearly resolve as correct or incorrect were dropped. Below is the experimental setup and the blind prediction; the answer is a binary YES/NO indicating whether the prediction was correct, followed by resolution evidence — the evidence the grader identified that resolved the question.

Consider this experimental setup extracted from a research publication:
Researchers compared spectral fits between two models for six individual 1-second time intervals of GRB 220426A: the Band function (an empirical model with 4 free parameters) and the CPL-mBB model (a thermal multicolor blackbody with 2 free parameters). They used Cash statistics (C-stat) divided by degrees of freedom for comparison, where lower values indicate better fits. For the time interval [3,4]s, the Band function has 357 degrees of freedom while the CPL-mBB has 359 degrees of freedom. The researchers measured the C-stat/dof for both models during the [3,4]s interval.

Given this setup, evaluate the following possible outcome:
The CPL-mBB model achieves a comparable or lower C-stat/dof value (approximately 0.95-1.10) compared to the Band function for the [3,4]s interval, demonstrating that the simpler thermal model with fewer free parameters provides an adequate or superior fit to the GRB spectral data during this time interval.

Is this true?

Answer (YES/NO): NO